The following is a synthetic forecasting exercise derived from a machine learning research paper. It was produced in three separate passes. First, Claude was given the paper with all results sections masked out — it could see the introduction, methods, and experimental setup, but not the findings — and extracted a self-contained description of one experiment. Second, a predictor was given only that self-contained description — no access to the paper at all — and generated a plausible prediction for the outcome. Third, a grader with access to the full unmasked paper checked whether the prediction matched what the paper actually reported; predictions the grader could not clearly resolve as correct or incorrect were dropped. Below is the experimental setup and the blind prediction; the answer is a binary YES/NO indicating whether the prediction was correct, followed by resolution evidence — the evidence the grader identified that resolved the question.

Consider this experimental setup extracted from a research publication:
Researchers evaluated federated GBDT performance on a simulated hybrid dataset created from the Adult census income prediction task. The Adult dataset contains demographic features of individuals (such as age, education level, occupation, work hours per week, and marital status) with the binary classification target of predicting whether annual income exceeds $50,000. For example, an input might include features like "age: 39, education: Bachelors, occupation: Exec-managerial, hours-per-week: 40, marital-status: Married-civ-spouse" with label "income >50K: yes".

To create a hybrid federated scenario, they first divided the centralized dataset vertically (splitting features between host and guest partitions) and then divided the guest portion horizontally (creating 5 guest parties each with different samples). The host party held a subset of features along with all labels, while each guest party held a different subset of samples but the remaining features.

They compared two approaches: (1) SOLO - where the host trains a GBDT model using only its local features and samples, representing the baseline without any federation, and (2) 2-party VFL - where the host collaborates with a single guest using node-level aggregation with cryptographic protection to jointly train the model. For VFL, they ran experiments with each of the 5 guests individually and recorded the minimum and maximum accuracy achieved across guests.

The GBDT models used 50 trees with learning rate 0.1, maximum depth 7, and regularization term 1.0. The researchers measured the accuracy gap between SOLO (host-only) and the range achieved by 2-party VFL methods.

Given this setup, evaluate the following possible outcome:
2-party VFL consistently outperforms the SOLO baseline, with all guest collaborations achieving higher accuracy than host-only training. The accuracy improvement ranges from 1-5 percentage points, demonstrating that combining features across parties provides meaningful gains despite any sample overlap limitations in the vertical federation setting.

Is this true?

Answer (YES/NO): NO